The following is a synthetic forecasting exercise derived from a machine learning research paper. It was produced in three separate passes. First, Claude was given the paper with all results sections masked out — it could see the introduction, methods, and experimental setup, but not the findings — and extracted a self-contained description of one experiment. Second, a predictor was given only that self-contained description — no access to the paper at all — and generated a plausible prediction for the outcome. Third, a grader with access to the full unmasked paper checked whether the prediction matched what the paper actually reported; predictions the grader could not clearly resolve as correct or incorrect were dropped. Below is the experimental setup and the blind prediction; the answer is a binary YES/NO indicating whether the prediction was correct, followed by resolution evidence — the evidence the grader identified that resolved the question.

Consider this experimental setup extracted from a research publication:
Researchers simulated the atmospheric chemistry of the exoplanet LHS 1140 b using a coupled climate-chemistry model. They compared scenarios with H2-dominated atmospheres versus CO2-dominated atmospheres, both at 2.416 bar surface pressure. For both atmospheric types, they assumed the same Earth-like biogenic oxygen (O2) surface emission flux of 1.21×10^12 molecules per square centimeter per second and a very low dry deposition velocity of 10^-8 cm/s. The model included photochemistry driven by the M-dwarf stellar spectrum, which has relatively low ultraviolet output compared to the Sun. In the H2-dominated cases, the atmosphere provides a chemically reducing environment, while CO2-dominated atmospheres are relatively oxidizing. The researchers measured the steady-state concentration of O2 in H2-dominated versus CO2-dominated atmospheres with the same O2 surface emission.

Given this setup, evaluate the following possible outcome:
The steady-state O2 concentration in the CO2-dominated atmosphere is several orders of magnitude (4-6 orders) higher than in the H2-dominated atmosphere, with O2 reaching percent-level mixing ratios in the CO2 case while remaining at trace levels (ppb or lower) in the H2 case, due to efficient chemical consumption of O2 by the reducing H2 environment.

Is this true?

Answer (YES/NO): NO